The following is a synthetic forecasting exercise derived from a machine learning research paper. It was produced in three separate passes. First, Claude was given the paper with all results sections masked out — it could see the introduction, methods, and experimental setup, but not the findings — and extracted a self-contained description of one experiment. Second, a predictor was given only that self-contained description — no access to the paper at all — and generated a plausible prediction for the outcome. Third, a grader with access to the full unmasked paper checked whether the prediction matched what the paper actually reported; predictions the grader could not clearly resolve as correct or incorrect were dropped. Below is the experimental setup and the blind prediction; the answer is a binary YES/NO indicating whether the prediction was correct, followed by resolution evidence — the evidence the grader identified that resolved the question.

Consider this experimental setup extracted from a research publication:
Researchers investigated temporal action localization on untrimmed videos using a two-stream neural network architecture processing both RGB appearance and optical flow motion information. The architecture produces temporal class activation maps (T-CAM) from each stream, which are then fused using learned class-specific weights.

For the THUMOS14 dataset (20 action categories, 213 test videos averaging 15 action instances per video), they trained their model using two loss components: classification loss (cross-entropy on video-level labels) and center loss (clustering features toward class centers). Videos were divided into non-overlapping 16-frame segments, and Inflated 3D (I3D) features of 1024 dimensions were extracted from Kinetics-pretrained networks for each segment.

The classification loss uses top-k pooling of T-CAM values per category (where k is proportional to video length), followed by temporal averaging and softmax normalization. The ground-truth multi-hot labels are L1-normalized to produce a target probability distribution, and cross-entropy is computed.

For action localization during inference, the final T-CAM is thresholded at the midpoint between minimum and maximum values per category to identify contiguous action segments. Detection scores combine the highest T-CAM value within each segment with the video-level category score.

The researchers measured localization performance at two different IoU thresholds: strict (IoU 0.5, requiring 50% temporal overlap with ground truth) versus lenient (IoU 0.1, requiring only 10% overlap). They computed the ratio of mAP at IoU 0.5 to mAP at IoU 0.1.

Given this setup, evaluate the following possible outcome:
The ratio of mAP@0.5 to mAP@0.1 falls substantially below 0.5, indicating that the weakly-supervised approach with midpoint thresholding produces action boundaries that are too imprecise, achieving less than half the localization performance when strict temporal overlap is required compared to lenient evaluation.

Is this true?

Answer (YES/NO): YES